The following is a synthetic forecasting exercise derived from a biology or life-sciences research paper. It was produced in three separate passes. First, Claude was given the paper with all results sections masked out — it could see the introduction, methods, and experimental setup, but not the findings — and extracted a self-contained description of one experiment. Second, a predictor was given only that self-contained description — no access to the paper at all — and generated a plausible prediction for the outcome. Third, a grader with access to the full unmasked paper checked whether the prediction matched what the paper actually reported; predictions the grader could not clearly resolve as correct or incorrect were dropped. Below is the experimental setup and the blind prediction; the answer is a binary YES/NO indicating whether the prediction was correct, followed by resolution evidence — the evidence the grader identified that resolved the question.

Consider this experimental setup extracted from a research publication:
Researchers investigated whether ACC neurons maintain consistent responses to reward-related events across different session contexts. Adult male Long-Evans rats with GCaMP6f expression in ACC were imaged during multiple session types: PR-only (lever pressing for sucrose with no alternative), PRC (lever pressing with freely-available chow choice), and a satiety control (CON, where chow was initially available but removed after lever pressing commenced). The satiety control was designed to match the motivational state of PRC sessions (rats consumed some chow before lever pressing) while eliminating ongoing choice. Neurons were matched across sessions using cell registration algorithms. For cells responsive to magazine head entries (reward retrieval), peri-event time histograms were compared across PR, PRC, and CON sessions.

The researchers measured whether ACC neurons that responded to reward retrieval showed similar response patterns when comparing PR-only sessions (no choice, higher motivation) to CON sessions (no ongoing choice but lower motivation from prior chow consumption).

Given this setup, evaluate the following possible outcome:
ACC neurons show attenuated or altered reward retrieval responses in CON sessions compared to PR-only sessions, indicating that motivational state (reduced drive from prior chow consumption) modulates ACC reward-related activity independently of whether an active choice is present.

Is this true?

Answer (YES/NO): NO